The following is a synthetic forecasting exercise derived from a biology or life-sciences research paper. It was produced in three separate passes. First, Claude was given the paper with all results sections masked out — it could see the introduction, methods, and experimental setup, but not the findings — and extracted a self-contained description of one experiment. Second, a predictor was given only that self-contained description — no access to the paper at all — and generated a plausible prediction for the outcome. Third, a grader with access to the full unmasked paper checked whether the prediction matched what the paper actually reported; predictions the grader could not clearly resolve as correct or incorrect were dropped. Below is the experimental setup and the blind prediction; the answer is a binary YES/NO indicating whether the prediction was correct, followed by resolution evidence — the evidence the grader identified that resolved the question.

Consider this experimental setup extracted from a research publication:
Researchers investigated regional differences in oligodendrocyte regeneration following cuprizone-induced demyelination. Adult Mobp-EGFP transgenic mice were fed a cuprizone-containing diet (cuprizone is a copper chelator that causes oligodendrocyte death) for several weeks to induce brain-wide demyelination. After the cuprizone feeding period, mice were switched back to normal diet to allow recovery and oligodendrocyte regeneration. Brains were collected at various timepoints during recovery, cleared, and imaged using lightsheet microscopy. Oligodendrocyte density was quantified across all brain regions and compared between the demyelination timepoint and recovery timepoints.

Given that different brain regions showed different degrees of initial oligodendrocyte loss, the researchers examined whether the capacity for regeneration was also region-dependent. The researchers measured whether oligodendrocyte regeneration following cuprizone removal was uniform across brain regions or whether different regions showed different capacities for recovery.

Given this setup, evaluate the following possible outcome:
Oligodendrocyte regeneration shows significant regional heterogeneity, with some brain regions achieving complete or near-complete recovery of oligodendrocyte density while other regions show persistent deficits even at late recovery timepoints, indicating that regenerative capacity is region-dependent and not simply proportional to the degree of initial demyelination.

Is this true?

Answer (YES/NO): YES